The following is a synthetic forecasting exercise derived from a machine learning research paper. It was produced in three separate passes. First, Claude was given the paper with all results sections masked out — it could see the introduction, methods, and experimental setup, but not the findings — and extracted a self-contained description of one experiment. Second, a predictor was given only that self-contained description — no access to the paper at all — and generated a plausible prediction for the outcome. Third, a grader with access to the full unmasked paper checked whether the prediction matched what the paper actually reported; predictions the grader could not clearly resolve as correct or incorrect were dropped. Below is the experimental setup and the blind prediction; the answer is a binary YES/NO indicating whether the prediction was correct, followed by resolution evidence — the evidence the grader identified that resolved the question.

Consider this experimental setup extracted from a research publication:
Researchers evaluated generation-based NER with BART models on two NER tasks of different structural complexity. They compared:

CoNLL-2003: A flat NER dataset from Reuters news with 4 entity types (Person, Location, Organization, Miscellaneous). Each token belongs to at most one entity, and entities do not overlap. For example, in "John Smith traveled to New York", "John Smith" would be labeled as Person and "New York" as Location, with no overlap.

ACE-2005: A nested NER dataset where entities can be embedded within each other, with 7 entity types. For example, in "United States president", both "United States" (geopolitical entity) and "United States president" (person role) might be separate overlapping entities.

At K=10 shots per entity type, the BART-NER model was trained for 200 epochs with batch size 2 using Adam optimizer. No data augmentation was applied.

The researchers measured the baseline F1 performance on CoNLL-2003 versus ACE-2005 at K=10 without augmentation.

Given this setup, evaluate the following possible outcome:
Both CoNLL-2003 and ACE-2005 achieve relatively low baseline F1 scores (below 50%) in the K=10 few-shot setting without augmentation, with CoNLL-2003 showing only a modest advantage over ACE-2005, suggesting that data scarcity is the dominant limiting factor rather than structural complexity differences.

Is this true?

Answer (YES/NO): NO